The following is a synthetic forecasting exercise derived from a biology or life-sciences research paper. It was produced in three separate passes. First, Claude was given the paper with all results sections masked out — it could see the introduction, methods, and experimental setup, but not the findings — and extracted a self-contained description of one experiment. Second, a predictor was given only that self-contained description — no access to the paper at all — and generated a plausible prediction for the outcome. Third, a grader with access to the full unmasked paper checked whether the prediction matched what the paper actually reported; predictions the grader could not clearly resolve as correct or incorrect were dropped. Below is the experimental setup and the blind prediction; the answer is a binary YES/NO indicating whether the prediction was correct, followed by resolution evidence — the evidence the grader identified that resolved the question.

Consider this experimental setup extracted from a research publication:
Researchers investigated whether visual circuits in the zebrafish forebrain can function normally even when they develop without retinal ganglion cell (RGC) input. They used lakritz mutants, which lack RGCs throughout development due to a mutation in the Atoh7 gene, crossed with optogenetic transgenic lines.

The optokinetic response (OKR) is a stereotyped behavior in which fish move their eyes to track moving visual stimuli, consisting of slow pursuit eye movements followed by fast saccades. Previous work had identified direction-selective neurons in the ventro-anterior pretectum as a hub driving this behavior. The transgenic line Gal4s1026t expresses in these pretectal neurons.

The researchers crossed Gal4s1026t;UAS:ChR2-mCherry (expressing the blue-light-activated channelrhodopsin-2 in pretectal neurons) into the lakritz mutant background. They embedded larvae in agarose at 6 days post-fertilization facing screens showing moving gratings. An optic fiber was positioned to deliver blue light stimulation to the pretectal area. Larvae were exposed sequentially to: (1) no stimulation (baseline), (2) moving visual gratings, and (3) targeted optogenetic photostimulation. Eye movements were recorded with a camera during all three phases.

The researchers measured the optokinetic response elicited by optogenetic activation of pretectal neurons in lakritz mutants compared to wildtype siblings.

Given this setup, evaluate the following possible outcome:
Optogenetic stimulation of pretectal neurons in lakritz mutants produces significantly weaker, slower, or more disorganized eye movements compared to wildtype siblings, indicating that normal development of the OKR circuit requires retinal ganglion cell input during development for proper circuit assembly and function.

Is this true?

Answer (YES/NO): NO